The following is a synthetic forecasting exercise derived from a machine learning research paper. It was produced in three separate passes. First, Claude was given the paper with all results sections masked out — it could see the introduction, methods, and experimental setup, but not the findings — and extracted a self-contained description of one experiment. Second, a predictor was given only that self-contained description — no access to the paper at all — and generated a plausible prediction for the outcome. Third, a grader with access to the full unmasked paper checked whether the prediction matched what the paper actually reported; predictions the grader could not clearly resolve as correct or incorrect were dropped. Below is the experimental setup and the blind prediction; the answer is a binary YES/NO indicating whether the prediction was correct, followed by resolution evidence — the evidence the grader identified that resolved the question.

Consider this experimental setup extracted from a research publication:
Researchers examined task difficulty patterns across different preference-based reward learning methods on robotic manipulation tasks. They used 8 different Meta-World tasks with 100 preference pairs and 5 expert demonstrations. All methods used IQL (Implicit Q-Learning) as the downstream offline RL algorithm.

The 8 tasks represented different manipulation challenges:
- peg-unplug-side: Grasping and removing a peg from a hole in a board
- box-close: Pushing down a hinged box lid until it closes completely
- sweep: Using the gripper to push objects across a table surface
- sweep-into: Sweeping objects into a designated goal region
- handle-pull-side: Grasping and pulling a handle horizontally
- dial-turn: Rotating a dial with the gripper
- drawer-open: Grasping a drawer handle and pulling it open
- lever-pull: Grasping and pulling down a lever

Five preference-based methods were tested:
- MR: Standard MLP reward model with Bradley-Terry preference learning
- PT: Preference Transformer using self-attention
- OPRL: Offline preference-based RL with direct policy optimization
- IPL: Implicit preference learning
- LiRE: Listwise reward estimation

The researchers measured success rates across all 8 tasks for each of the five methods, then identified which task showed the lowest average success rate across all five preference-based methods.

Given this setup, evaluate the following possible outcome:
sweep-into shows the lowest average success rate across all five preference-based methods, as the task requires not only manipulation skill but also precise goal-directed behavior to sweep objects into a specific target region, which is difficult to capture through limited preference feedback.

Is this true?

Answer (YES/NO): NO